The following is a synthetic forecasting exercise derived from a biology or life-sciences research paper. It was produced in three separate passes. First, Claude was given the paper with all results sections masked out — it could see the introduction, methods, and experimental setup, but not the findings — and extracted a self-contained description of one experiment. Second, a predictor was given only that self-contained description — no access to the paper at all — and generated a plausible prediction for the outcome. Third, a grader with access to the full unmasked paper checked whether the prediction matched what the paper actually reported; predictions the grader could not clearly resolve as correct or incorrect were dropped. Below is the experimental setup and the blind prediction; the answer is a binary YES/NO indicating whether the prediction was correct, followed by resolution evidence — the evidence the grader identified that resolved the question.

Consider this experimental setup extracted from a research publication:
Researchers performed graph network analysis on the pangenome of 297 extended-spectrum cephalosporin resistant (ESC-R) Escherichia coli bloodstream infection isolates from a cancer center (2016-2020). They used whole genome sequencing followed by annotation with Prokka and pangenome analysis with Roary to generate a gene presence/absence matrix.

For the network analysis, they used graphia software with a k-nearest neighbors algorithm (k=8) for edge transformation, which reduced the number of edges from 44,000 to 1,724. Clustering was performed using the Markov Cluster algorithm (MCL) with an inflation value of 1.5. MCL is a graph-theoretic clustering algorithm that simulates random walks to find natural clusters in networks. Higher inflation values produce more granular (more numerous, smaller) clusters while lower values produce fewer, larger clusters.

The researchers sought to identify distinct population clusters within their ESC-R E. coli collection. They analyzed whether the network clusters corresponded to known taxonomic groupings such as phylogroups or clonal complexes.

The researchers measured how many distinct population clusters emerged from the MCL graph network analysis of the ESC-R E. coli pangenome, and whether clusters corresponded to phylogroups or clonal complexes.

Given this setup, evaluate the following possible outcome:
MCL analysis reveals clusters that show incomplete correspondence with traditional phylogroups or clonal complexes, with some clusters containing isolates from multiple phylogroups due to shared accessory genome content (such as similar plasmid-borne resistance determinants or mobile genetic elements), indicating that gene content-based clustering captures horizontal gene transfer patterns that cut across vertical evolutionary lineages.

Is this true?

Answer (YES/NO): NO